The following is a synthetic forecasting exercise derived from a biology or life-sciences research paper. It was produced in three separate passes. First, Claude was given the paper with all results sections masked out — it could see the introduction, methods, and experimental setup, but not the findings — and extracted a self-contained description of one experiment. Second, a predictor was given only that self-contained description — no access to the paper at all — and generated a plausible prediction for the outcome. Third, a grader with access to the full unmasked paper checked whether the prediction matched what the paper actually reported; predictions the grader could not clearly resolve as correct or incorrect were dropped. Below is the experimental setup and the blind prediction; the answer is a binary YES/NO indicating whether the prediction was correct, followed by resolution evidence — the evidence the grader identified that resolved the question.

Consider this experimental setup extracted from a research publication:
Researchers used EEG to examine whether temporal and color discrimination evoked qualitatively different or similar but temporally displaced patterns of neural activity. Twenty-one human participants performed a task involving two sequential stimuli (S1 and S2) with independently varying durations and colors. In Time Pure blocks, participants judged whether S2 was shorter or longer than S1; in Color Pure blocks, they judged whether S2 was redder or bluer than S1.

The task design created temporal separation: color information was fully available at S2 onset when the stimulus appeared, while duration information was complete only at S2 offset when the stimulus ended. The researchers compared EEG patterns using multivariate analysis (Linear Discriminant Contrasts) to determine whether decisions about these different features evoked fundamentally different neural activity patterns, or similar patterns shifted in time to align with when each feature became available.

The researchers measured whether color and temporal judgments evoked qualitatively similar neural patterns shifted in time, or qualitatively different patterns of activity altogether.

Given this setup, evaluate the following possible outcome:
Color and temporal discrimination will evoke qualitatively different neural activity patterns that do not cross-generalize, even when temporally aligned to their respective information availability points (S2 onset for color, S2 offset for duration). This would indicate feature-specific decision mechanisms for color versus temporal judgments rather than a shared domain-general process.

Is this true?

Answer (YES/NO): YES